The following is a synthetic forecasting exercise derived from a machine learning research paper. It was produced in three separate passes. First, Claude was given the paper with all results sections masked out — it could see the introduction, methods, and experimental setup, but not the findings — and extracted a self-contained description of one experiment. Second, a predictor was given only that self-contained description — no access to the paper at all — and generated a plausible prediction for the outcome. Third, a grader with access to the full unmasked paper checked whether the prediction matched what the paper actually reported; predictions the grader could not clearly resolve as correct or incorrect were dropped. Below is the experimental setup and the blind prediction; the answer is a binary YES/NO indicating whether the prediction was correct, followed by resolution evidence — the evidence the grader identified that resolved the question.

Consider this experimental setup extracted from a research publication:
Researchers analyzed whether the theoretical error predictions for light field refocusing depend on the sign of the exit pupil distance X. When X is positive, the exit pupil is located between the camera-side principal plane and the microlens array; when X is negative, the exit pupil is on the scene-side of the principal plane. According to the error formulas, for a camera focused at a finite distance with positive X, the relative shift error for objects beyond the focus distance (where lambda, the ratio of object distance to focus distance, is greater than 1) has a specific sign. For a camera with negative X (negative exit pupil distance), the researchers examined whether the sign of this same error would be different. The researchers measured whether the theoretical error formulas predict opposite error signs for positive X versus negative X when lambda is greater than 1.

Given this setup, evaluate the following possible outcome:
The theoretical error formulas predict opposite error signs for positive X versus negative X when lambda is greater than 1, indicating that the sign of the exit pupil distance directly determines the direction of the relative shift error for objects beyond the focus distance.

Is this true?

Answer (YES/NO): YES